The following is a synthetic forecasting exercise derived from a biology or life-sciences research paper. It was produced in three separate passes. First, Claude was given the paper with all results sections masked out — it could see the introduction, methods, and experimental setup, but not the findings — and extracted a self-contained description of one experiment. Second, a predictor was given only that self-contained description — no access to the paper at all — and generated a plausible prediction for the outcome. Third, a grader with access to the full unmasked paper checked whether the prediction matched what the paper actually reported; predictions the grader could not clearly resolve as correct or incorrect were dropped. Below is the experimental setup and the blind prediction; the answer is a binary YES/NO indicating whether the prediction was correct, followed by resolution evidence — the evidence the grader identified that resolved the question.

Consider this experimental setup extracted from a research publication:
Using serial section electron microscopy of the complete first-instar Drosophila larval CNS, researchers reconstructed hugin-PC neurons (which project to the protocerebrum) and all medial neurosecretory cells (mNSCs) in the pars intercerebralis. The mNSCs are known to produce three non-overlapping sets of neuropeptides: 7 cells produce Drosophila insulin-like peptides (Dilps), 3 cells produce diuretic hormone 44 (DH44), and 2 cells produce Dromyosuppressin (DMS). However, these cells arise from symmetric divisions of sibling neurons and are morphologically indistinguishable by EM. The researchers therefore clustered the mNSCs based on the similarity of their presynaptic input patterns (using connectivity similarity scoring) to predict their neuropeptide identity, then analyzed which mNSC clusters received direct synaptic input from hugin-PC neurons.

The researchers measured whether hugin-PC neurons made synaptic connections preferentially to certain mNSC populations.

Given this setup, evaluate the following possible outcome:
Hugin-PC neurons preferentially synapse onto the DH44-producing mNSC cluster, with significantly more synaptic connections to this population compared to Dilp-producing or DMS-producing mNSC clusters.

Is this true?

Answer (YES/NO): NO